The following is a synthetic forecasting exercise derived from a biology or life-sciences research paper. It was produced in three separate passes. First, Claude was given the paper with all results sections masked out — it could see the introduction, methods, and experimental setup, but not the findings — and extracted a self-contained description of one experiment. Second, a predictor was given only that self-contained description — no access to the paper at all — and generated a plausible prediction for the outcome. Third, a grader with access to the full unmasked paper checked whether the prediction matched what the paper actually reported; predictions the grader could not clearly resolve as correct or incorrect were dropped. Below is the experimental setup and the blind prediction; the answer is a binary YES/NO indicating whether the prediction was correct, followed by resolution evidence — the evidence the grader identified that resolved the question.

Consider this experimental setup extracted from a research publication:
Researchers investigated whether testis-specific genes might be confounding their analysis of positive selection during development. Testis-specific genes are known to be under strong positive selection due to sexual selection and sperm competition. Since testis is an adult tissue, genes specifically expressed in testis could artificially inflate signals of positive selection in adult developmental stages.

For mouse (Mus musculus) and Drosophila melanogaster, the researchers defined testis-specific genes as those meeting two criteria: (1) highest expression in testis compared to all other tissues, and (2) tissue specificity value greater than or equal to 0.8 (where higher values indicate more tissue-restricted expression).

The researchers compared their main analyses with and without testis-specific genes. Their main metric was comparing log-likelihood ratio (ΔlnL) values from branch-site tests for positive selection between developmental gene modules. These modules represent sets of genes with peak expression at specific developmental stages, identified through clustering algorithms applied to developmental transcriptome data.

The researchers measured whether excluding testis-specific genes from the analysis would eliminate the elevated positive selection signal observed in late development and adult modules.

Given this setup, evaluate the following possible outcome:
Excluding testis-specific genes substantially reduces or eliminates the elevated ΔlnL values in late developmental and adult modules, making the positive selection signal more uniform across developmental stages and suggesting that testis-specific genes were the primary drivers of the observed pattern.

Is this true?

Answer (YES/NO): NO